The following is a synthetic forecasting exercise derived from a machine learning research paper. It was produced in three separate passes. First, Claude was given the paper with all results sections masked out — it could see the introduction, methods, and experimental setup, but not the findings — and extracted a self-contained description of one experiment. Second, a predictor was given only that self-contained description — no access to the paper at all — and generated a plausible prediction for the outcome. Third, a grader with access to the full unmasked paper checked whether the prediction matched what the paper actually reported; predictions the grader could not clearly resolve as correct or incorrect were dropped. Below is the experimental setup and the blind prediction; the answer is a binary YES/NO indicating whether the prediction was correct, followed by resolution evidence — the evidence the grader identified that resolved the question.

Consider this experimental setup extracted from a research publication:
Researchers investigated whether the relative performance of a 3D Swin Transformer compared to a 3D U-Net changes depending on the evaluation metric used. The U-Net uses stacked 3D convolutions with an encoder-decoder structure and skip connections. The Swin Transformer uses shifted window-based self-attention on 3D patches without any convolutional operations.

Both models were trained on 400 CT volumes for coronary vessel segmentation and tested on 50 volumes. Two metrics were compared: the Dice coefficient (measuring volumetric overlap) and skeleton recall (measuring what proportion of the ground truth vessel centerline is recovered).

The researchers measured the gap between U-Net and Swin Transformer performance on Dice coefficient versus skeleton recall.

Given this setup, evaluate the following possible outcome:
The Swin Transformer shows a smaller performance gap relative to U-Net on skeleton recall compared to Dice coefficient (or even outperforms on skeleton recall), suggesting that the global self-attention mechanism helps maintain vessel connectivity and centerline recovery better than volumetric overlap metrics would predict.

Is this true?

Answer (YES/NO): NO